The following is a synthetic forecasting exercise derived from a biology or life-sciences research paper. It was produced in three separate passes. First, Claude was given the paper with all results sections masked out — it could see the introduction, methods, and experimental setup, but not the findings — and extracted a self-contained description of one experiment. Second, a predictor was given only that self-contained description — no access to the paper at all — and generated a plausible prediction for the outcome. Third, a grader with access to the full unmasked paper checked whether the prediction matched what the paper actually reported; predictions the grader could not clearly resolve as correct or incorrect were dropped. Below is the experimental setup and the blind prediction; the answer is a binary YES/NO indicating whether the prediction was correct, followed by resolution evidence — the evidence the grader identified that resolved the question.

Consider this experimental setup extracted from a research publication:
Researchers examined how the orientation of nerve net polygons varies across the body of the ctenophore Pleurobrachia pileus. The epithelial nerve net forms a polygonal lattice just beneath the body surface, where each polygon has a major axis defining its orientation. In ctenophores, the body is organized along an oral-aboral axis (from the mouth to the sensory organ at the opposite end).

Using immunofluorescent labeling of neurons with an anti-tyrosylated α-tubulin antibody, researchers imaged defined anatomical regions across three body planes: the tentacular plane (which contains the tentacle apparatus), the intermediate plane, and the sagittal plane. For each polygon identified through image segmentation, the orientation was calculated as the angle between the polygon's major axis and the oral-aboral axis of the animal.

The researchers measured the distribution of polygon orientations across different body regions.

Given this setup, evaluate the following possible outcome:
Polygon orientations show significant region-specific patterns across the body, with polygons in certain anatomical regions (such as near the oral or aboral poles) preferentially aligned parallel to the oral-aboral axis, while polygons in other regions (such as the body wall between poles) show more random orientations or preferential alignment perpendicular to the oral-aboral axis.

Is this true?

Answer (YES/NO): NO